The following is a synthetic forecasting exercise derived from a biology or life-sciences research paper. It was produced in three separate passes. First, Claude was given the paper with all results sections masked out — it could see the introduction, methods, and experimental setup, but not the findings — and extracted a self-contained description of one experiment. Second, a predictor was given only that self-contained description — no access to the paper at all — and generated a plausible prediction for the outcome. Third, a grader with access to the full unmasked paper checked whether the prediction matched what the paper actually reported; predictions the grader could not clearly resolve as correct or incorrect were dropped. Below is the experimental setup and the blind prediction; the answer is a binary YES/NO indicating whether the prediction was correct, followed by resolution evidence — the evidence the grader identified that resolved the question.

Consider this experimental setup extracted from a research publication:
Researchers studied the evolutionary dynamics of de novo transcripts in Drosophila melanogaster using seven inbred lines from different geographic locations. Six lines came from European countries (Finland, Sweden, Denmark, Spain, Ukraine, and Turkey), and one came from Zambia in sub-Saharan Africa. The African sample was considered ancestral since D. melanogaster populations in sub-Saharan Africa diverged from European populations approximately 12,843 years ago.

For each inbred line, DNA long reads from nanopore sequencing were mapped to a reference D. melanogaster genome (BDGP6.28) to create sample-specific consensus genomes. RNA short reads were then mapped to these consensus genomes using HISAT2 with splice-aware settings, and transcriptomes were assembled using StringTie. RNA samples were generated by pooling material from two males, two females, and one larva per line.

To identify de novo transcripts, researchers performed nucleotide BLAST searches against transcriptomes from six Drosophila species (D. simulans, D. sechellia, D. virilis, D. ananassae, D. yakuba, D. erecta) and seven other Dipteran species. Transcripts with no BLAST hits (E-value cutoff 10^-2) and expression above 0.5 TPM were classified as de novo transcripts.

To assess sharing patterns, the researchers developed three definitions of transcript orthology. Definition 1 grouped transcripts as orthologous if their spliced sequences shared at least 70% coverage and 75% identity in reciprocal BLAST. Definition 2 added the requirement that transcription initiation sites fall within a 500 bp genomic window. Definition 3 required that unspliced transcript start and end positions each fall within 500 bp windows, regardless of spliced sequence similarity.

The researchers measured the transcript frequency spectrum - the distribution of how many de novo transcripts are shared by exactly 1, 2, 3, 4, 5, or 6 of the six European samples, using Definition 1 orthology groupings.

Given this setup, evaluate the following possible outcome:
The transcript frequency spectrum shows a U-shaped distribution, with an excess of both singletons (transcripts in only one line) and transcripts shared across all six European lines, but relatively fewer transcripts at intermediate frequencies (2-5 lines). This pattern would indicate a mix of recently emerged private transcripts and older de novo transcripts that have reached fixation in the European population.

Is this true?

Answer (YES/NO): NO